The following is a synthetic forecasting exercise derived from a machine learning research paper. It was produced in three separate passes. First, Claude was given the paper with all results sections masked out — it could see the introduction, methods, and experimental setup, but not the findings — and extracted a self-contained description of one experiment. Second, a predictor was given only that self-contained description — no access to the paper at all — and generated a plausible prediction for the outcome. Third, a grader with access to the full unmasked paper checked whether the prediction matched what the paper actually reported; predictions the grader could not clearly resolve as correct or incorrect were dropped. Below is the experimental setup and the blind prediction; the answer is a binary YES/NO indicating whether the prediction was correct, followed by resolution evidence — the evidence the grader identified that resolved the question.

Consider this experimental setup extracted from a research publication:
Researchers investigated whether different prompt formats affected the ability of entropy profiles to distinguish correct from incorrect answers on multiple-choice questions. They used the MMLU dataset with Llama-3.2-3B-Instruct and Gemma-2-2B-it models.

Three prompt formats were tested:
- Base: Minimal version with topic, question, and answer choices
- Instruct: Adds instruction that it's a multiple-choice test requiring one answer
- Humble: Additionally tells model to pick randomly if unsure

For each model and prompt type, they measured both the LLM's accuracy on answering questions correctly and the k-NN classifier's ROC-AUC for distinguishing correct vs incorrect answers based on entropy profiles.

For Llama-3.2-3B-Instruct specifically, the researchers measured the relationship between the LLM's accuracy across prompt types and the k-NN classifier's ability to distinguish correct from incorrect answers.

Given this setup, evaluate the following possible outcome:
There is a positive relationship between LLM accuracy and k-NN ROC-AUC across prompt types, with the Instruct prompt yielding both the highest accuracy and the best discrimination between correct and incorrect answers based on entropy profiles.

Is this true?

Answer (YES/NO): NO